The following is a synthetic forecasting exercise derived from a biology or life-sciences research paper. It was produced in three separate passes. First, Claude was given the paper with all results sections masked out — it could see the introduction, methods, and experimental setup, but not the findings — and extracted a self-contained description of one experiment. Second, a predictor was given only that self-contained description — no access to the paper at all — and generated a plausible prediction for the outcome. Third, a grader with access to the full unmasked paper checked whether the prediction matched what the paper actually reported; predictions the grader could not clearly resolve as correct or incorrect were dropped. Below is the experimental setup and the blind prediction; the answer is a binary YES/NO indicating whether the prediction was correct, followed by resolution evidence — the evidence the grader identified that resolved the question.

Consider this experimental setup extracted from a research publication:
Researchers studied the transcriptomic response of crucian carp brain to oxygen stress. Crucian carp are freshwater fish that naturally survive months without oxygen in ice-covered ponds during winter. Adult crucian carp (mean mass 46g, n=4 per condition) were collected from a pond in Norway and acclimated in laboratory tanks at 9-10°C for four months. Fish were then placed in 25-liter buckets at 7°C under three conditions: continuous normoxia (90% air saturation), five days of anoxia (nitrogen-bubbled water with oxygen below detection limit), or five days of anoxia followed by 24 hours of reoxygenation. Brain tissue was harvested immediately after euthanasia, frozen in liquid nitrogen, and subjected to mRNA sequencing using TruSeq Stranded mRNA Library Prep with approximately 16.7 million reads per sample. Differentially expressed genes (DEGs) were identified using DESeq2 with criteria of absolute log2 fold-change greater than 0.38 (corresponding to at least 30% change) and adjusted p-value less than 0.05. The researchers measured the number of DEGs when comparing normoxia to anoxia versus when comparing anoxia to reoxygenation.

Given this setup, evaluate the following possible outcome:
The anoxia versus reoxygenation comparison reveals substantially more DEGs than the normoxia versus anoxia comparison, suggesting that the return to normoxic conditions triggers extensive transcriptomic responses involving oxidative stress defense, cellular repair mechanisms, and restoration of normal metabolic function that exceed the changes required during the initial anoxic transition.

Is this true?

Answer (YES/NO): NO